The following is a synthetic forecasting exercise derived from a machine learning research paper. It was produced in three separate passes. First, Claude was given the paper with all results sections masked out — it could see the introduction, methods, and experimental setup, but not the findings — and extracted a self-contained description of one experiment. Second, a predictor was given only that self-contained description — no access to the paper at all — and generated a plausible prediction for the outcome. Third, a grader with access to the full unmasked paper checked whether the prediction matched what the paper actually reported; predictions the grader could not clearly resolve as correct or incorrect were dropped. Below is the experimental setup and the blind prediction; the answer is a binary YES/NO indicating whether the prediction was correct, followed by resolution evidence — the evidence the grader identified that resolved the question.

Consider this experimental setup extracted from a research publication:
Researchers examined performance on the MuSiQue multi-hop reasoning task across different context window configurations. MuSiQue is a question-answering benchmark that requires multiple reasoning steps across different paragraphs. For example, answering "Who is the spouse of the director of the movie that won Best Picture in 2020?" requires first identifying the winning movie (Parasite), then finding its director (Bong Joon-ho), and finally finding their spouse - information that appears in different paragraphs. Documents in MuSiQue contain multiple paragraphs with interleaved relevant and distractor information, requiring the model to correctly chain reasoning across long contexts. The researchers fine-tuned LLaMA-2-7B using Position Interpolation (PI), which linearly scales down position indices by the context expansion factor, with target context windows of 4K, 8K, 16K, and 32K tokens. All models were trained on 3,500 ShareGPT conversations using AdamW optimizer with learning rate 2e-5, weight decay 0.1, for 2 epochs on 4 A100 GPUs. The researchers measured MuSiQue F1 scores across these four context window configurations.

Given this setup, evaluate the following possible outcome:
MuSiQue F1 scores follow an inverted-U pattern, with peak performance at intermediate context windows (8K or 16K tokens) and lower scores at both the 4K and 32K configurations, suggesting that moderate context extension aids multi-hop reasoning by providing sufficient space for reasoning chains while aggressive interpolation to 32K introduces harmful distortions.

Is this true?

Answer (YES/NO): YES